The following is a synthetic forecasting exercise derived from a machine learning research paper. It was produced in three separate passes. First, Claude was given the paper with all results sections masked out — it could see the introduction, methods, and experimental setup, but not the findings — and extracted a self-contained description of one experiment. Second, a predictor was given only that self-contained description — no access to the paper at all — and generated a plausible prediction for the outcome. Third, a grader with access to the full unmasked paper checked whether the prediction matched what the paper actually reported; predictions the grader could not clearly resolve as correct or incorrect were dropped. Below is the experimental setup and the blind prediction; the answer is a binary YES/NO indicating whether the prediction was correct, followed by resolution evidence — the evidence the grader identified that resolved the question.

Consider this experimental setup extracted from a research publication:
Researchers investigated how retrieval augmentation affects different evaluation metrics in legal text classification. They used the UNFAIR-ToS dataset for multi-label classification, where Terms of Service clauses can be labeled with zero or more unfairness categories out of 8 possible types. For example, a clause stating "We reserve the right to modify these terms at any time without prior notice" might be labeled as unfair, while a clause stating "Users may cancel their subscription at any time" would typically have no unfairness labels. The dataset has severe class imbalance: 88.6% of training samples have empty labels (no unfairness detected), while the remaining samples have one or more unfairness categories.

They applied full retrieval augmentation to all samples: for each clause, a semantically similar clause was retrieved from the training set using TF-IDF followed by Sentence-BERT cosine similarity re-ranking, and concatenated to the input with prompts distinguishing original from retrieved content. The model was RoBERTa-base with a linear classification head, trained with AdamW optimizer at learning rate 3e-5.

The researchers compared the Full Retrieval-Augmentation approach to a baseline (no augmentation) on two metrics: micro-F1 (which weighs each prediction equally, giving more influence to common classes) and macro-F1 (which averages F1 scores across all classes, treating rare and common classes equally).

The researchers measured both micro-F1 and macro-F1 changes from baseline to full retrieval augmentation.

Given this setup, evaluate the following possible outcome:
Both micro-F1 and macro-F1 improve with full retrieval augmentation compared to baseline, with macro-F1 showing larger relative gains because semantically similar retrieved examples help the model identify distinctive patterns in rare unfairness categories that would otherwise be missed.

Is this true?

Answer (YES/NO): NO